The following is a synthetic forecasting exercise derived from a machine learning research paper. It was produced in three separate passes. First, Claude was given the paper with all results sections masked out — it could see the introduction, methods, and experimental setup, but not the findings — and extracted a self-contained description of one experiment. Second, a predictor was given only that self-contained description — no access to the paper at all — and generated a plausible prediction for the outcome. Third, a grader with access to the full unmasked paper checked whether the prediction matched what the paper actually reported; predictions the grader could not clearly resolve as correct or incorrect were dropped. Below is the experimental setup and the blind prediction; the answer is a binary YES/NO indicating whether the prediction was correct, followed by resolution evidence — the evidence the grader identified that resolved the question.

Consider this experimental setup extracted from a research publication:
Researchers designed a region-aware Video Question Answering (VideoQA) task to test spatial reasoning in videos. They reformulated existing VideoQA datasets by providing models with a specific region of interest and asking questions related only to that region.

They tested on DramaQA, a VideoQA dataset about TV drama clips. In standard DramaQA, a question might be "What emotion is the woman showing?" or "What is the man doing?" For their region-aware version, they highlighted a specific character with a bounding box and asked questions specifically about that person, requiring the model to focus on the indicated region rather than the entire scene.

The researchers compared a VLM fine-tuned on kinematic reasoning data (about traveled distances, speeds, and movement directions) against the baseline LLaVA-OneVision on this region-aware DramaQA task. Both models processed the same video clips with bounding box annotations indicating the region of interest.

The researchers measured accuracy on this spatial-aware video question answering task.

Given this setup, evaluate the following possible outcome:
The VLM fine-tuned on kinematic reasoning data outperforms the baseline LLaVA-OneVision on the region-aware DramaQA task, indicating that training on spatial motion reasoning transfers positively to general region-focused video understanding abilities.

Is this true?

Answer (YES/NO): YES